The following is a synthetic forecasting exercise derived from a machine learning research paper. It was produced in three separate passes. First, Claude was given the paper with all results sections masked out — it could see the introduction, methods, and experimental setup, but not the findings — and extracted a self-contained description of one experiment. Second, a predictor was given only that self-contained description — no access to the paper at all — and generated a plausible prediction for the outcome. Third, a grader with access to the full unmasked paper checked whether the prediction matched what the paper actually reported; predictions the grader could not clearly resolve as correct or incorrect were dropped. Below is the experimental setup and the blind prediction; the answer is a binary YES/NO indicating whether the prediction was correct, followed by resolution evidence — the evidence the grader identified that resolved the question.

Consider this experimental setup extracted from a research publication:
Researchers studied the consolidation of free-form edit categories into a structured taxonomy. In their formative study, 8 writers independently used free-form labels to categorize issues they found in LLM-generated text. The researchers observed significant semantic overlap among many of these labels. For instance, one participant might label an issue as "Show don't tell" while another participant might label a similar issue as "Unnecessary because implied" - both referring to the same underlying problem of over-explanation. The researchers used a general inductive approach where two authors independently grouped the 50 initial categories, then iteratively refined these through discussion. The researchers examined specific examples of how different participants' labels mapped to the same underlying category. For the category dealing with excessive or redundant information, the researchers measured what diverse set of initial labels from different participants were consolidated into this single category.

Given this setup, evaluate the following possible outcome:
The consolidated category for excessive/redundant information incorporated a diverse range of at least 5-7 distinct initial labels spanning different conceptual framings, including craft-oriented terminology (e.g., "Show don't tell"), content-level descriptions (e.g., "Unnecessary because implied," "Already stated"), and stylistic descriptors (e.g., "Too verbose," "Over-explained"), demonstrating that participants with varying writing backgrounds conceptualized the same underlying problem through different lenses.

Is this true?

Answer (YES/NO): NO